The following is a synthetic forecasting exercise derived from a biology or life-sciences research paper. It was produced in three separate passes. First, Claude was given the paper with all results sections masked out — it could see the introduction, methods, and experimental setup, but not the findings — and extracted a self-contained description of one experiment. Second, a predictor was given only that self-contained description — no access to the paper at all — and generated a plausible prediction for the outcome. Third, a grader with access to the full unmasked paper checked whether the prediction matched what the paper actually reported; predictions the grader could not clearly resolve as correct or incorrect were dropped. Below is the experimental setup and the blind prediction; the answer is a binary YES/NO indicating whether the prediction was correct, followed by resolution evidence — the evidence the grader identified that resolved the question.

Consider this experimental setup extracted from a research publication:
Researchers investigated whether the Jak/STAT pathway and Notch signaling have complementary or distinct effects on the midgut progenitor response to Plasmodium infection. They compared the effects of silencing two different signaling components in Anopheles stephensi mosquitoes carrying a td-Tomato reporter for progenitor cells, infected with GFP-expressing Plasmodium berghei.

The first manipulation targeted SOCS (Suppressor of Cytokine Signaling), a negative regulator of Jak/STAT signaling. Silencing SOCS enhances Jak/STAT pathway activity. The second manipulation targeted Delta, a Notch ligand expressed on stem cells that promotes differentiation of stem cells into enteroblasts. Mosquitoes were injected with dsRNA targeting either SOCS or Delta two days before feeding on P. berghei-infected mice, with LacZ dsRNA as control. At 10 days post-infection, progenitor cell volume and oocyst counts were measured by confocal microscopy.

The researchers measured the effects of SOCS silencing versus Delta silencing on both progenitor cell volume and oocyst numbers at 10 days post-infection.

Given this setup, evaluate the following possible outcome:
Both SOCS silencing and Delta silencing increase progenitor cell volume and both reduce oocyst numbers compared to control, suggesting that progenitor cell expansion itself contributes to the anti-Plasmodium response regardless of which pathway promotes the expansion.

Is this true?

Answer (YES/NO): YES